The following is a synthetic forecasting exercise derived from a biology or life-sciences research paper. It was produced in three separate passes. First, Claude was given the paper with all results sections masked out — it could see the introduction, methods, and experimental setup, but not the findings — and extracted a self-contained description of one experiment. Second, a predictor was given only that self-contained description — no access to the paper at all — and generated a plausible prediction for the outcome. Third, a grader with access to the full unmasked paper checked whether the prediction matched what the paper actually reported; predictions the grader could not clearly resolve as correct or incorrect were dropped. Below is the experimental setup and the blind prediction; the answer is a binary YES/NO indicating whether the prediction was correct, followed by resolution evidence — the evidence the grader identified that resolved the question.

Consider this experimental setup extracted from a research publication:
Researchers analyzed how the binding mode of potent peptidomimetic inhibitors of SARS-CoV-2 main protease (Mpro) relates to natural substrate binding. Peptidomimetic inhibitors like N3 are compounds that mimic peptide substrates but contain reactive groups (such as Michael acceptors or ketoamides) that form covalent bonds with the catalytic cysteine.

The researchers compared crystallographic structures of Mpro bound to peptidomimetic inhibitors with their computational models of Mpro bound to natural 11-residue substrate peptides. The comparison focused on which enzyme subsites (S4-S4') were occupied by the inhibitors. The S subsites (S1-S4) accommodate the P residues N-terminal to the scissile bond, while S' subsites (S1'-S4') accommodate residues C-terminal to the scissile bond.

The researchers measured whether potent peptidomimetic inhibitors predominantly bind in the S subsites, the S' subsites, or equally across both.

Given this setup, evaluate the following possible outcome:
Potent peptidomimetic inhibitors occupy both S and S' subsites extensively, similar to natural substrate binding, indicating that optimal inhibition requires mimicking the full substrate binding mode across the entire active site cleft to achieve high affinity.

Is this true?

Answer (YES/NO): NO